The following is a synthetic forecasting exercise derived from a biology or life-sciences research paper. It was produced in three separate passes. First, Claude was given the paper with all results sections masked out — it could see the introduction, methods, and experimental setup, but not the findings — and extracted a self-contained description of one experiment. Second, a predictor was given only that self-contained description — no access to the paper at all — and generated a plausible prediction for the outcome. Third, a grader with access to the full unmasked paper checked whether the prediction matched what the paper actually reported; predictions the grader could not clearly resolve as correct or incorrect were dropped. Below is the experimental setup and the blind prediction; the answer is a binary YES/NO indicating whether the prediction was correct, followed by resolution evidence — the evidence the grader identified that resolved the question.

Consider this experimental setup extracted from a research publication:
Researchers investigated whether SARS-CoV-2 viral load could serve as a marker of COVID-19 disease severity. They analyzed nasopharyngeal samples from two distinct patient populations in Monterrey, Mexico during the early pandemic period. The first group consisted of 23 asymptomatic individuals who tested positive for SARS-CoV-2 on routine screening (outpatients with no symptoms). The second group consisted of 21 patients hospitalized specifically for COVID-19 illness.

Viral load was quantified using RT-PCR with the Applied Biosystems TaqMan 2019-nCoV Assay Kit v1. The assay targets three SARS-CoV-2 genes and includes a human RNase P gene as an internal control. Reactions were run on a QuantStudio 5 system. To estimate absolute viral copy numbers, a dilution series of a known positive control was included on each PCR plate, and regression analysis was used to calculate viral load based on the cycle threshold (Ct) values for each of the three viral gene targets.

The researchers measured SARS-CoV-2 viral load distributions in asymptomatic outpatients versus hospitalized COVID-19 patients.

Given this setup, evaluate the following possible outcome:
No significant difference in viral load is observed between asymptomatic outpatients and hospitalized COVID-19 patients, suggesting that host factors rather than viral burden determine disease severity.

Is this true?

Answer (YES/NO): NO